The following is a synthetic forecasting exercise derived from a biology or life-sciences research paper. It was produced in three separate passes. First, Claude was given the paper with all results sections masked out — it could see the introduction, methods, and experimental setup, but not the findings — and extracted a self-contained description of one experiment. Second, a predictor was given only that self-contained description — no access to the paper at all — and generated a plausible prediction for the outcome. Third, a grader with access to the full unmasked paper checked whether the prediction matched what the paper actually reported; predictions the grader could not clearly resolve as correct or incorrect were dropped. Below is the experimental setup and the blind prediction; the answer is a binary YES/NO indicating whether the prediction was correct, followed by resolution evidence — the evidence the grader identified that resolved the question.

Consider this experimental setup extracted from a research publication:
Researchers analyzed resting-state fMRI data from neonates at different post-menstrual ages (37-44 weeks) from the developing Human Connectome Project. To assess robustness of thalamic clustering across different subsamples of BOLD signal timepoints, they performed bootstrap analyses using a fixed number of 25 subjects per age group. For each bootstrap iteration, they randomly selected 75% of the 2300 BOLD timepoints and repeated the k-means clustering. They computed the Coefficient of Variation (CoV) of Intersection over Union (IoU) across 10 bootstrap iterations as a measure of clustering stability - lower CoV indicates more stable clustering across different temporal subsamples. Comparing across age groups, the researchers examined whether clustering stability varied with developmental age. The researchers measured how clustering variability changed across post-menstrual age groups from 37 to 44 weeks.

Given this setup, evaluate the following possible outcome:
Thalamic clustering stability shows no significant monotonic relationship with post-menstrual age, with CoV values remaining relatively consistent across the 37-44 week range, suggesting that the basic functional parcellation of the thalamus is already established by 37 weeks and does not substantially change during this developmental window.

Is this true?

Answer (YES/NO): NO